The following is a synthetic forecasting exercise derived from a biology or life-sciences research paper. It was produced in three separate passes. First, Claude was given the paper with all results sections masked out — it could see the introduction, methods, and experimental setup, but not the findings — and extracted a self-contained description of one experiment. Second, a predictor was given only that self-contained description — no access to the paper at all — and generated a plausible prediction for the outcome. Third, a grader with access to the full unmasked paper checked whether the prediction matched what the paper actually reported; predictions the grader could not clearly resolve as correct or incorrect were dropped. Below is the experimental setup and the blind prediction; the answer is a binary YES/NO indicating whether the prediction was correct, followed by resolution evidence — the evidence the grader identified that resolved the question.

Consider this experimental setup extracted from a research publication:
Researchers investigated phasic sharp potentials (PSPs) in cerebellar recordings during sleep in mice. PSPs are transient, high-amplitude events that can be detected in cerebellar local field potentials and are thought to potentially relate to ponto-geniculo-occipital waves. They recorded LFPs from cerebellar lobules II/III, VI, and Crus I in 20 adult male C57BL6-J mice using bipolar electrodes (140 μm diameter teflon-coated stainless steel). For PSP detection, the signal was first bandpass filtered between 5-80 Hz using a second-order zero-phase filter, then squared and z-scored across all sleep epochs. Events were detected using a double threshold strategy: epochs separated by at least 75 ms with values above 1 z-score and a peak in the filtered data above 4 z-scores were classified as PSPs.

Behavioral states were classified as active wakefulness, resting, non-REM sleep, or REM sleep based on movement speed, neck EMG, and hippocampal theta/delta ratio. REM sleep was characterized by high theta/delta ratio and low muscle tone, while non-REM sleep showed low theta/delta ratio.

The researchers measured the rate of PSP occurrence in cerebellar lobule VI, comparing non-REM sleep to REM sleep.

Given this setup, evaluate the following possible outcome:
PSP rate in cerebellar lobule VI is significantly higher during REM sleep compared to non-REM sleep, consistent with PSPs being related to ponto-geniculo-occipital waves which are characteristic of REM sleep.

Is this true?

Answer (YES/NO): YES